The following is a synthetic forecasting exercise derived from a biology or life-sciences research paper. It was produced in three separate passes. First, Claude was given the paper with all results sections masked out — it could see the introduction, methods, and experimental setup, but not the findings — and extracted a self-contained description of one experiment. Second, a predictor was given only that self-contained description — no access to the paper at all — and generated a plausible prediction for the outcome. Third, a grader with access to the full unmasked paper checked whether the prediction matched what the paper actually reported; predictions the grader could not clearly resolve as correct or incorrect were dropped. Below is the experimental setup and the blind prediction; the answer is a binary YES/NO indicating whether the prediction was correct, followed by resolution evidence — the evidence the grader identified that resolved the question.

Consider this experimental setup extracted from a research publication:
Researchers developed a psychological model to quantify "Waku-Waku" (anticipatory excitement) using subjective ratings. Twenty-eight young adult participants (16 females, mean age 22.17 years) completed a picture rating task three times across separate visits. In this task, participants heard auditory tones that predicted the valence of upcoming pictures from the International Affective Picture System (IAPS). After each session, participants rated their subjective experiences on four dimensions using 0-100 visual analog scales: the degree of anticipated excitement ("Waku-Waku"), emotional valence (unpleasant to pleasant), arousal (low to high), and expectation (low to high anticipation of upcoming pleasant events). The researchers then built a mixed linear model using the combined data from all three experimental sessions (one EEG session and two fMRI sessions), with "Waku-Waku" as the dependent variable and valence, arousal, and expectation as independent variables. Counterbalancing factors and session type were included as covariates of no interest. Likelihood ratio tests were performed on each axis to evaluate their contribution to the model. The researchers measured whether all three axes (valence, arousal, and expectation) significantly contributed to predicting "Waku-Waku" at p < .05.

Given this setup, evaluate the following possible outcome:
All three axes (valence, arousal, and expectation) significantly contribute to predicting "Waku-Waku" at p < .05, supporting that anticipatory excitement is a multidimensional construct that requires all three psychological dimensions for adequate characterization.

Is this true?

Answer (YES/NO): YES